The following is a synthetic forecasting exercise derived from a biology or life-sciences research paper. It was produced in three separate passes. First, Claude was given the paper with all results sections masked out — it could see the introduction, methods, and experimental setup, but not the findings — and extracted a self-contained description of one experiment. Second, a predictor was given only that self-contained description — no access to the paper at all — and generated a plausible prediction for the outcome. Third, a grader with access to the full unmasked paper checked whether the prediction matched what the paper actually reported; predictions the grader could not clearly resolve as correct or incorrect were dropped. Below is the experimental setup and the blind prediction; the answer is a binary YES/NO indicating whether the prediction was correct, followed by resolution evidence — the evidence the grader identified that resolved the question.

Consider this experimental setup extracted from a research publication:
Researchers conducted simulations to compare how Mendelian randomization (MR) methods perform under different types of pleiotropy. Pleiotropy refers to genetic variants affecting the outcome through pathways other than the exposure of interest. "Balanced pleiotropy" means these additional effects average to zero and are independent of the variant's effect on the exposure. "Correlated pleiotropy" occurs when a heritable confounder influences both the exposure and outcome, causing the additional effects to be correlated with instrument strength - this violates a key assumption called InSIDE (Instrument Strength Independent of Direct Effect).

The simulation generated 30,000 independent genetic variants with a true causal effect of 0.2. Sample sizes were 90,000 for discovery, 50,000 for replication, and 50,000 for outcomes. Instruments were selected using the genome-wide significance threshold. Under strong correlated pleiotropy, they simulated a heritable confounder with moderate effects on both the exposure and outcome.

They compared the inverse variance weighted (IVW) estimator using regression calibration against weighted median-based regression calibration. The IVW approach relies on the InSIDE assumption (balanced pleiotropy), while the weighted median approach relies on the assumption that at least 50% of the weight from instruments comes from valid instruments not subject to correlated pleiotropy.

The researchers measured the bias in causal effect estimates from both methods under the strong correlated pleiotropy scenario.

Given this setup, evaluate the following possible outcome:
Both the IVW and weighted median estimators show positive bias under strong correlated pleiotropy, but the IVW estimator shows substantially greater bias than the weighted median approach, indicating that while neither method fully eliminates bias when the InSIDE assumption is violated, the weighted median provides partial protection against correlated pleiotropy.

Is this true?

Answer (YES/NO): NO